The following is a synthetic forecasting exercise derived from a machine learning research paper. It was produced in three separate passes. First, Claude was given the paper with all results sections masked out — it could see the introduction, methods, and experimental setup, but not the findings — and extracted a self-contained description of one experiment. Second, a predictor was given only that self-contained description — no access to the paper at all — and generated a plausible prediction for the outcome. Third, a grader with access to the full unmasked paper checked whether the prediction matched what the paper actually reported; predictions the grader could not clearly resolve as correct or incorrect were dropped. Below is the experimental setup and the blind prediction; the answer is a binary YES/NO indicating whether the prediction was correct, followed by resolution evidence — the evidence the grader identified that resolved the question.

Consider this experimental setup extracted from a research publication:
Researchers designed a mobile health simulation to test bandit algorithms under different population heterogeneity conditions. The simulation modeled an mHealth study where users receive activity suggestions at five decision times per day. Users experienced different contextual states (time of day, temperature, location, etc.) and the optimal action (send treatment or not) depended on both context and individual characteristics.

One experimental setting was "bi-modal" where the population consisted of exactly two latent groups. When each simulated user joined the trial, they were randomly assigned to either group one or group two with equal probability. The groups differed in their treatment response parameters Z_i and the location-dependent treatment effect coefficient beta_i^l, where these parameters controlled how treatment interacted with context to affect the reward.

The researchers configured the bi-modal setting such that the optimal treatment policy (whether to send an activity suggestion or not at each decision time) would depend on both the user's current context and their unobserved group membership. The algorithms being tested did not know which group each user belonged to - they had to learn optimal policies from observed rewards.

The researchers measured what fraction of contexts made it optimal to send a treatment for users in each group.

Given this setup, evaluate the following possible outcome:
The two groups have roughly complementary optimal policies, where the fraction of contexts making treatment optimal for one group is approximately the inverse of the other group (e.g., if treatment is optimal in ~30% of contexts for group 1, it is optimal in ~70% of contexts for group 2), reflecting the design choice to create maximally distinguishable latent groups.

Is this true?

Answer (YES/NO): YES